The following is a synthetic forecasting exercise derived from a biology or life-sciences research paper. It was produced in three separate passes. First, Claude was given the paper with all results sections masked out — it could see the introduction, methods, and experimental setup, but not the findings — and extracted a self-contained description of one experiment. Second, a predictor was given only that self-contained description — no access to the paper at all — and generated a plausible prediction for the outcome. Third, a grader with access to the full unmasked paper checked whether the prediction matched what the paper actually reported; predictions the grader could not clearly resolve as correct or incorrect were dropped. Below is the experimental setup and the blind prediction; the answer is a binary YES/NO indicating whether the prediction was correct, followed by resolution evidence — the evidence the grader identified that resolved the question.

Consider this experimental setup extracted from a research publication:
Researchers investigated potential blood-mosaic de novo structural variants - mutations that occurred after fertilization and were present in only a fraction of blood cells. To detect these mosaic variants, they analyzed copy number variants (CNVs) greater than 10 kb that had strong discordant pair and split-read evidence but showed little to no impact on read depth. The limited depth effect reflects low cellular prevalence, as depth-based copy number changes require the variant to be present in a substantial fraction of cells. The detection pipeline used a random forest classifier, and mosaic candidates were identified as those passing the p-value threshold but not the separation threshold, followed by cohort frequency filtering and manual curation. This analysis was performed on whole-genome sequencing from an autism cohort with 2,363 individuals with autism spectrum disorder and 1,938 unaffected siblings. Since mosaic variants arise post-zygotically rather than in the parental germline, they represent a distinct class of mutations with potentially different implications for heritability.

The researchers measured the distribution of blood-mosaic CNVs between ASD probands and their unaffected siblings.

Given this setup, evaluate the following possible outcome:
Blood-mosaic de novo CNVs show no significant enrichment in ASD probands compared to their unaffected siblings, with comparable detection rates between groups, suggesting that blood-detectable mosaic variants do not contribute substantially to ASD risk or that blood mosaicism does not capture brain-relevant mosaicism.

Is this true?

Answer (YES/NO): YES